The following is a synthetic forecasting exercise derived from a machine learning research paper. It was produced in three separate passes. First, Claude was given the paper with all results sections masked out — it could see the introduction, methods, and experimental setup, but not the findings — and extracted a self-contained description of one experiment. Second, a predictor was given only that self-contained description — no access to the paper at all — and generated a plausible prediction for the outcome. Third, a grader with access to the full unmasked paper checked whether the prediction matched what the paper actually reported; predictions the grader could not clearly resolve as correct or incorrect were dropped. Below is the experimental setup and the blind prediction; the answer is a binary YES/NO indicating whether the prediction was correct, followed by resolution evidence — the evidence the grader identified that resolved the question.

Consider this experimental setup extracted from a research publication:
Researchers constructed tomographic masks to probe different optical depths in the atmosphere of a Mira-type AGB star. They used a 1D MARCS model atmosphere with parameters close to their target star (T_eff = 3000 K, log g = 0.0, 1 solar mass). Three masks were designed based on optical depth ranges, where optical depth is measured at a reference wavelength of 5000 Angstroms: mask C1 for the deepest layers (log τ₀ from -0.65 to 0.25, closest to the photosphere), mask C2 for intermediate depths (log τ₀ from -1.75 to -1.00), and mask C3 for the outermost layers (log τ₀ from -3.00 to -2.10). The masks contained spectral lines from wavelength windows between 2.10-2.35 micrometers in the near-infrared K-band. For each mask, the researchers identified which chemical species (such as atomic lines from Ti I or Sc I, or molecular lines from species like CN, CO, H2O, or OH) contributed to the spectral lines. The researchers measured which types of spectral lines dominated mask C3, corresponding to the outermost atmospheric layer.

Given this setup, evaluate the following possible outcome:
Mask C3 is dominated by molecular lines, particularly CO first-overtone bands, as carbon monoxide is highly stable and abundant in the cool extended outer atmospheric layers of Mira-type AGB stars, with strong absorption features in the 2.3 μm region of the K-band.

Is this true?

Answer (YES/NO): YES